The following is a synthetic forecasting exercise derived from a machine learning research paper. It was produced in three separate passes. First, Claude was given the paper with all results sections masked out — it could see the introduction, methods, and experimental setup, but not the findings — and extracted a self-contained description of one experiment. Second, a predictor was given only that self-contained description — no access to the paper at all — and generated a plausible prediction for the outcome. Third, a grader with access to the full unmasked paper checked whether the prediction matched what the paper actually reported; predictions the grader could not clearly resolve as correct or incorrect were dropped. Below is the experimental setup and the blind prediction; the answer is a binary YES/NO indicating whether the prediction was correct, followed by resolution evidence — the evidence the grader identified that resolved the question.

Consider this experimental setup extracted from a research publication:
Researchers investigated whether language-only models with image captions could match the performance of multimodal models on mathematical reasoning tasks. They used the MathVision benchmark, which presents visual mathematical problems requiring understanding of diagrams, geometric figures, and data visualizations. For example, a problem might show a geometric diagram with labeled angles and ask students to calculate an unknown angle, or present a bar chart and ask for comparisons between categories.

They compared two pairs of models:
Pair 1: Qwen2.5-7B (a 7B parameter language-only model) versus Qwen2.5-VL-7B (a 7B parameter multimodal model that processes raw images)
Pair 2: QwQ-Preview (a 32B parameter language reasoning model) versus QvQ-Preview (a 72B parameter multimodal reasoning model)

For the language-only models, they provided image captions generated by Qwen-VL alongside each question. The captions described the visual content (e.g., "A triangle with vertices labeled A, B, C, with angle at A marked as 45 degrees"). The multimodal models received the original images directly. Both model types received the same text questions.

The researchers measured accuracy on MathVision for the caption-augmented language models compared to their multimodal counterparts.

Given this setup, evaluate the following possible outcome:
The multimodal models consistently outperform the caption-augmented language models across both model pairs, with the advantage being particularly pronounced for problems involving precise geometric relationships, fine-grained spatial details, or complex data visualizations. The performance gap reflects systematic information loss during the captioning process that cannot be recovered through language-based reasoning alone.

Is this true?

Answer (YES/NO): NO